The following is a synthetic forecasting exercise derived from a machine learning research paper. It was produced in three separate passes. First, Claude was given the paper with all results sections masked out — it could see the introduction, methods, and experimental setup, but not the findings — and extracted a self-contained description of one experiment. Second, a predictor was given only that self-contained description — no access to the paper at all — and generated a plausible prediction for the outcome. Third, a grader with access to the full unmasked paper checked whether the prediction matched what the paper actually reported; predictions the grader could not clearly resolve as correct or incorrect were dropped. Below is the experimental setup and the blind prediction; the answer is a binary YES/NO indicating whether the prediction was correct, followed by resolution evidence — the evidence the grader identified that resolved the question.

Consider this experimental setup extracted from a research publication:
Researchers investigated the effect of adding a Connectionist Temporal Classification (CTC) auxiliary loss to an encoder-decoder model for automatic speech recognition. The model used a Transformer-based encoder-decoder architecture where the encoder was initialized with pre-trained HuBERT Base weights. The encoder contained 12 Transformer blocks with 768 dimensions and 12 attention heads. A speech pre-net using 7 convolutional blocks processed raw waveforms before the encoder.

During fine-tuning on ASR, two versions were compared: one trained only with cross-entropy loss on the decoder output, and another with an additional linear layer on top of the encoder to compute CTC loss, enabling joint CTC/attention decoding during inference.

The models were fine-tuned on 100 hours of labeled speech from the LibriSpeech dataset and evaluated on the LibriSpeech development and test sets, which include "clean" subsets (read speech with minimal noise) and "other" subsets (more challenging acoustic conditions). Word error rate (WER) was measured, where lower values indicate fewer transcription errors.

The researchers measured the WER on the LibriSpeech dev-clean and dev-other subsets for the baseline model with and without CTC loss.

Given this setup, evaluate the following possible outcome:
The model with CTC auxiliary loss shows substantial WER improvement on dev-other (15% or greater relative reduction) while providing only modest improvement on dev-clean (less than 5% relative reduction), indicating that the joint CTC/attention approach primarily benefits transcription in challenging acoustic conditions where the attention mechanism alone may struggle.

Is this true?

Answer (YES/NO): NO